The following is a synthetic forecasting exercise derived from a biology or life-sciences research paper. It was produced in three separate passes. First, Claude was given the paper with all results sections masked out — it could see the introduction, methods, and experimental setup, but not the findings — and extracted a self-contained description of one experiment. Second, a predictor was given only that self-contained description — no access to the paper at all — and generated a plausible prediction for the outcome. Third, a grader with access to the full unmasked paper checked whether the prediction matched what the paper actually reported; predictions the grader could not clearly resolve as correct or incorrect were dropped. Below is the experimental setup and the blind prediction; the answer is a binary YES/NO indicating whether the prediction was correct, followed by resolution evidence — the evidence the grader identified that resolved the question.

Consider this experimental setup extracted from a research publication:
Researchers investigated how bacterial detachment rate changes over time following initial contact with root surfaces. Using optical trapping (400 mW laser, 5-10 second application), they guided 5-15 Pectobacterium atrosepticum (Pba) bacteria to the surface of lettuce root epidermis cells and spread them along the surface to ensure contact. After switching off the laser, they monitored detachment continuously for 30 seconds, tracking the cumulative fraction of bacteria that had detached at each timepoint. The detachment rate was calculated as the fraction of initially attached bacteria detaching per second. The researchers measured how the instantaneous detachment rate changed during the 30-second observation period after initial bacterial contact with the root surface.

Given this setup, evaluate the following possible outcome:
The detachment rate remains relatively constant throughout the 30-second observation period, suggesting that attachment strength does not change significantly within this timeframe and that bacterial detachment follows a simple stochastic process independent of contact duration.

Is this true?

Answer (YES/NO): NO